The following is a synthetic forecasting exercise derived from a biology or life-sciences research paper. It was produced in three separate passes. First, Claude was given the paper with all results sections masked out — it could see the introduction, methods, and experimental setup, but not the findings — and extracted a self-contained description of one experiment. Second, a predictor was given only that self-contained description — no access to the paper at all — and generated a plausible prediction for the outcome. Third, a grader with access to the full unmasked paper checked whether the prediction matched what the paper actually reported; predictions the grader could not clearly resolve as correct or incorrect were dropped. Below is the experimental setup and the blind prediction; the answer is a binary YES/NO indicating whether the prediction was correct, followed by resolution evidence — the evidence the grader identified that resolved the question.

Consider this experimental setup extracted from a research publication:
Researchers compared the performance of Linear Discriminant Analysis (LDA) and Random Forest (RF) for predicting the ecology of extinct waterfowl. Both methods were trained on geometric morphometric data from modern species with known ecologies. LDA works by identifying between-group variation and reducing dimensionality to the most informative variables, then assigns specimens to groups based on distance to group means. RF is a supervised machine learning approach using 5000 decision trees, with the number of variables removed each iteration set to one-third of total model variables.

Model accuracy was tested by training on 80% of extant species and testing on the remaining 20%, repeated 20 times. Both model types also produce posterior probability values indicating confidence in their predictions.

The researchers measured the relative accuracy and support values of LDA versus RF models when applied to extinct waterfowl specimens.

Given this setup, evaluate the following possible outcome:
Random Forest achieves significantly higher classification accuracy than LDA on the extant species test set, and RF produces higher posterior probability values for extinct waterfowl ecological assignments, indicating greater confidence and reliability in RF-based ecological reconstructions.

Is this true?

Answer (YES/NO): NO